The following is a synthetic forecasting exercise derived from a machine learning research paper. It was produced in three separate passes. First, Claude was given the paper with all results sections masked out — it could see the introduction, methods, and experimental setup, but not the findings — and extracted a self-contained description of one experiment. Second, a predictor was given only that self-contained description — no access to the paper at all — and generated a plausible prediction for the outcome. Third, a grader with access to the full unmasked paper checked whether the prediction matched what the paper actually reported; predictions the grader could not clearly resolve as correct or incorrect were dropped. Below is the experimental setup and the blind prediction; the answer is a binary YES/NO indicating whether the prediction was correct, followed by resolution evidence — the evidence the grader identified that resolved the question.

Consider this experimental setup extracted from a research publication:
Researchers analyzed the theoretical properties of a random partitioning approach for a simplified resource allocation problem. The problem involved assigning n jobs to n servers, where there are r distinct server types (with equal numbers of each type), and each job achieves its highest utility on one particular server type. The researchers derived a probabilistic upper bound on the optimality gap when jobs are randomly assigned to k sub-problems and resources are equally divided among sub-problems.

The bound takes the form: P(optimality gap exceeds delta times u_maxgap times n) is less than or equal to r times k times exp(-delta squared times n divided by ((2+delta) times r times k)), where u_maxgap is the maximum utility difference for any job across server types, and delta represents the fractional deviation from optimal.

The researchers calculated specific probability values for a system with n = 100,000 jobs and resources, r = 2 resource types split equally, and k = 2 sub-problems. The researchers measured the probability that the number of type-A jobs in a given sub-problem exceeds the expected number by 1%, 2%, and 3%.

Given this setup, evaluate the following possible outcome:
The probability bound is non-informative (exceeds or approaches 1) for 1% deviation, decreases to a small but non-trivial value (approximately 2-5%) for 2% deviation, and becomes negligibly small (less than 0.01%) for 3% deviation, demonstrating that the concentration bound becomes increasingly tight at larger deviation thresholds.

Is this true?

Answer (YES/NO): NO